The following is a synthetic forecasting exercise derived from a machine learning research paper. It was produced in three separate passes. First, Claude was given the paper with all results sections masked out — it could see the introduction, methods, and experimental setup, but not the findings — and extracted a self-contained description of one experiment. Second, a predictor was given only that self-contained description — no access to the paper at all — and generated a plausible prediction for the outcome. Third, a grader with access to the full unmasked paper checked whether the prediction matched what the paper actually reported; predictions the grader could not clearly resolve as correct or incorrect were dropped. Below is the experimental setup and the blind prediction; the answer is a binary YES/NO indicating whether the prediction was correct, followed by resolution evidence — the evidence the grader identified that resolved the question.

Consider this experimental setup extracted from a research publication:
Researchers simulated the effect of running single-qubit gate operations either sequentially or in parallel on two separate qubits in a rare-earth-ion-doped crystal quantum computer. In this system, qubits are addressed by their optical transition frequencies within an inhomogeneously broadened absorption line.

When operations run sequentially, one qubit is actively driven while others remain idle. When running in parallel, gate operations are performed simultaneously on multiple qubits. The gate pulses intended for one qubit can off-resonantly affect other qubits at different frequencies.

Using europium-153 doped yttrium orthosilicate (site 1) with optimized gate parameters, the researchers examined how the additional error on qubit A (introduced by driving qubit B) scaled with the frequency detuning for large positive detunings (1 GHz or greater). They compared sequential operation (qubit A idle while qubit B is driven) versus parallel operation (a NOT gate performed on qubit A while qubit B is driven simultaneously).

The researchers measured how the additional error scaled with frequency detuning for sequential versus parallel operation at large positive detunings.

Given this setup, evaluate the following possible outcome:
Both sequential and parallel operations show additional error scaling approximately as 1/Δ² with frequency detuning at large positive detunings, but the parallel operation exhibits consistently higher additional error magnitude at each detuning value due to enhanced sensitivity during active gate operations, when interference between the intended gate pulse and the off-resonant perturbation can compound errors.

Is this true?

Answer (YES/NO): NO